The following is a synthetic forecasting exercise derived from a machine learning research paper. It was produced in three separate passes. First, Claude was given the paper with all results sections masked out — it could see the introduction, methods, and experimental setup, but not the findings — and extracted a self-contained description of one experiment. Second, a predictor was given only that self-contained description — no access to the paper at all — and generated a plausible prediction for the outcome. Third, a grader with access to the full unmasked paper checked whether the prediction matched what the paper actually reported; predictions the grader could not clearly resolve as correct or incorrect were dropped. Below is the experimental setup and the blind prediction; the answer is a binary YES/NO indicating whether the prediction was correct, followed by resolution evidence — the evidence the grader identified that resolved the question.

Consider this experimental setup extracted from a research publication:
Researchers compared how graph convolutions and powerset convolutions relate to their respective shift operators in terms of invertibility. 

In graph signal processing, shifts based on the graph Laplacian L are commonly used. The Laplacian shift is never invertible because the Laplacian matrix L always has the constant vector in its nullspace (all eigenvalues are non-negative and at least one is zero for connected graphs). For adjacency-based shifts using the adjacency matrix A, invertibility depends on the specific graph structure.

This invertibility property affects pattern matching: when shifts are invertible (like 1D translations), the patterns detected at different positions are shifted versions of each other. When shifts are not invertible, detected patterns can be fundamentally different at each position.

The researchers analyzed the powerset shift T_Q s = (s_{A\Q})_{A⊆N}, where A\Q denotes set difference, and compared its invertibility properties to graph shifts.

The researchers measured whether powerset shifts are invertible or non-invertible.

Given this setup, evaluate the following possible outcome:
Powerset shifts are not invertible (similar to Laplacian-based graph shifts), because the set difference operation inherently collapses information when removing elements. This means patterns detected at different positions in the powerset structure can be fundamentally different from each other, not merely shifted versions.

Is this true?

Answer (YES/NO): YES